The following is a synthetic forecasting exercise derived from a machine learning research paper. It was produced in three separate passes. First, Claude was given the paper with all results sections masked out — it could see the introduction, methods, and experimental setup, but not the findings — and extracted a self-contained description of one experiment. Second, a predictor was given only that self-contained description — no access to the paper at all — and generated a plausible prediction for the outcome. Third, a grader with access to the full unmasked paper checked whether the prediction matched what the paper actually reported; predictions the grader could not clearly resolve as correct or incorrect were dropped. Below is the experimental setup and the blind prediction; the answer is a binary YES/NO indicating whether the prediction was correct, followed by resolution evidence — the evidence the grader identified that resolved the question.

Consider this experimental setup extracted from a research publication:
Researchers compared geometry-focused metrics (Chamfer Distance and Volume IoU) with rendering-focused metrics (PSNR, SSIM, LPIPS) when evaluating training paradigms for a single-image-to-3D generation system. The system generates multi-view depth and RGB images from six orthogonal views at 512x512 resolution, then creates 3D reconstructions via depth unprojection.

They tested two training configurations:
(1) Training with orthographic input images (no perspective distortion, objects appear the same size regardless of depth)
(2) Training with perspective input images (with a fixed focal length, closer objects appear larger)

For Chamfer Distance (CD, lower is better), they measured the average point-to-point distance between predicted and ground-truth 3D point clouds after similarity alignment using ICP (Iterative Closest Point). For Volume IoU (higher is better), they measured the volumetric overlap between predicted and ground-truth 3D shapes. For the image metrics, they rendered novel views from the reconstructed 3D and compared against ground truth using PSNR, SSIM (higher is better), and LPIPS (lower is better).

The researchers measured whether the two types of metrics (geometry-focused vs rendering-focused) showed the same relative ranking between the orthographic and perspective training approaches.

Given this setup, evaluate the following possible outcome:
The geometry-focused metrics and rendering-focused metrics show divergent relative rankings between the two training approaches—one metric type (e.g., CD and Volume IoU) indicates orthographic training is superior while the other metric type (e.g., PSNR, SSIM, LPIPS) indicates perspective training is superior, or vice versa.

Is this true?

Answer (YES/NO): NO